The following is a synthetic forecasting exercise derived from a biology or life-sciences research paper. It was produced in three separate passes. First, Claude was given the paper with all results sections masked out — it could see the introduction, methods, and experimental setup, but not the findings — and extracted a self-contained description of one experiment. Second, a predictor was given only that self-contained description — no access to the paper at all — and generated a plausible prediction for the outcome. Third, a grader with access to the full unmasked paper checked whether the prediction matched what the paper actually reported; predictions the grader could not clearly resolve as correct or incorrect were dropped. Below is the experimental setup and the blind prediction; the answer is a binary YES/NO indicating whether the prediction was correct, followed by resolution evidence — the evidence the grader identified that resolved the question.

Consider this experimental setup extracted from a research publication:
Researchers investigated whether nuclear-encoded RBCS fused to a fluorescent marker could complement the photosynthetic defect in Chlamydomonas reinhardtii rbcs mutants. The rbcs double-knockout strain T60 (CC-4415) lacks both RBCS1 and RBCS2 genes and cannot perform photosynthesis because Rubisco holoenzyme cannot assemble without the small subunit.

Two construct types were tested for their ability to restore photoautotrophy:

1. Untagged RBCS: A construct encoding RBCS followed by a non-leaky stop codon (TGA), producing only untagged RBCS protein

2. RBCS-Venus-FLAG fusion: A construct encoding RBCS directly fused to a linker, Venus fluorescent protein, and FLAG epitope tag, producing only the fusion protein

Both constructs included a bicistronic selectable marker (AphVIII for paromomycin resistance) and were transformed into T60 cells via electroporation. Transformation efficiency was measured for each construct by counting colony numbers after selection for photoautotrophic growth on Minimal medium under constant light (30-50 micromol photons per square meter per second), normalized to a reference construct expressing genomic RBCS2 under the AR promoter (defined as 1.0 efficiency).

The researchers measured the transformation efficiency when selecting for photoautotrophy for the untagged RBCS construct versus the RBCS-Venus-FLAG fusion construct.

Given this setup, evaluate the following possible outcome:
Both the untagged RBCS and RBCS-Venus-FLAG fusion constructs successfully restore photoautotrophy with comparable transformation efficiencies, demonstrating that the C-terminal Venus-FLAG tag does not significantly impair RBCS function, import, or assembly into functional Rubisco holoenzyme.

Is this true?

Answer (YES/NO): NO